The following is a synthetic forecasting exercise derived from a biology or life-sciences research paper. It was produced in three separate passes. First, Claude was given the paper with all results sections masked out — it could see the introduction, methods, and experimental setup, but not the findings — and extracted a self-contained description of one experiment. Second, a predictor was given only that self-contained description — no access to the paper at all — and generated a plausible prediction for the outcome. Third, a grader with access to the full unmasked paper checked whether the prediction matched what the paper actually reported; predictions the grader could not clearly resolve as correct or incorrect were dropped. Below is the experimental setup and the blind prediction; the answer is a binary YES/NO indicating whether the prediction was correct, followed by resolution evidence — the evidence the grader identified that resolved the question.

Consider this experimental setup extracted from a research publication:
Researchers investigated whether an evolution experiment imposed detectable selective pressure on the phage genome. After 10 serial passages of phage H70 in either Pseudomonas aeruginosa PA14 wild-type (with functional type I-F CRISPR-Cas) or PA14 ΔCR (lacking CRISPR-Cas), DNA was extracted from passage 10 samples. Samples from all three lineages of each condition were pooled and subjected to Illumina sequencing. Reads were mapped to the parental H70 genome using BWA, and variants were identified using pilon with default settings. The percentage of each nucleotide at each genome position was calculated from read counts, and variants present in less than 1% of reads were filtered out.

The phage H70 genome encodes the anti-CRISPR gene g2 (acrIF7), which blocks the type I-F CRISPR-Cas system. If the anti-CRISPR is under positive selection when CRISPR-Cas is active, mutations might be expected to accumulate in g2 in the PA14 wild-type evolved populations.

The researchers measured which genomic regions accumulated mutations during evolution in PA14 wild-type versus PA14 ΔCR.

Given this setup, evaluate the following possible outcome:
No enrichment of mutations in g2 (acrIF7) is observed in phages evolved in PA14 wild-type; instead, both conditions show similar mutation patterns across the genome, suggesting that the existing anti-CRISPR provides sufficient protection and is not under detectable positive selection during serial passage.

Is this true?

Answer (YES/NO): YES